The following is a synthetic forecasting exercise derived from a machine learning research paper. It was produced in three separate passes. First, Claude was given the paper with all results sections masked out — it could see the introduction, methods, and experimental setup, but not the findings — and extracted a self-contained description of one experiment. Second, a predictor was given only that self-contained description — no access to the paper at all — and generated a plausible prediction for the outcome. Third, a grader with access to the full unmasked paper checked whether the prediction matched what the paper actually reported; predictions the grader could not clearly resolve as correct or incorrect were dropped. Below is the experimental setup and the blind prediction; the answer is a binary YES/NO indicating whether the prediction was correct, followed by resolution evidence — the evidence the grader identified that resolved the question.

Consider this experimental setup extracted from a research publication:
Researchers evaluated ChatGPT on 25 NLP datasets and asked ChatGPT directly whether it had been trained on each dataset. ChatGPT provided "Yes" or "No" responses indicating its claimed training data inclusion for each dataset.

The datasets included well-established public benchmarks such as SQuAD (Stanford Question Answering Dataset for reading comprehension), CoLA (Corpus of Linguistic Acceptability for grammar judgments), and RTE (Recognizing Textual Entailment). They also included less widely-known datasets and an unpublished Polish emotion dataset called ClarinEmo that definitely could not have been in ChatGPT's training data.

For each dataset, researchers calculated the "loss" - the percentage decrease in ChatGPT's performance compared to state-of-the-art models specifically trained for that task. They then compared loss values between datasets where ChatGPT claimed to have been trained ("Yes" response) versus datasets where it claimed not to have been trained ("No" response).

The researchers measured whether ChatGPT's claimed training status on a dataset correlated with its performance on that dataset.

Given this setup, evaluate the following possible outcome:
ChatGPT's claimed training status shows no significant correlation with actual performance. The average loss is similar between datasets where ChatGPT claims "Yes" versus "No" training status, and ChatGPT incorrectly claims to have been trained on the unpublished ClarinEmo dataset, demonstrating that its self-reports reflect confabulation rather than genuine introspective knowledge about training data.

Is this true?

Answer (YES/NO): NO